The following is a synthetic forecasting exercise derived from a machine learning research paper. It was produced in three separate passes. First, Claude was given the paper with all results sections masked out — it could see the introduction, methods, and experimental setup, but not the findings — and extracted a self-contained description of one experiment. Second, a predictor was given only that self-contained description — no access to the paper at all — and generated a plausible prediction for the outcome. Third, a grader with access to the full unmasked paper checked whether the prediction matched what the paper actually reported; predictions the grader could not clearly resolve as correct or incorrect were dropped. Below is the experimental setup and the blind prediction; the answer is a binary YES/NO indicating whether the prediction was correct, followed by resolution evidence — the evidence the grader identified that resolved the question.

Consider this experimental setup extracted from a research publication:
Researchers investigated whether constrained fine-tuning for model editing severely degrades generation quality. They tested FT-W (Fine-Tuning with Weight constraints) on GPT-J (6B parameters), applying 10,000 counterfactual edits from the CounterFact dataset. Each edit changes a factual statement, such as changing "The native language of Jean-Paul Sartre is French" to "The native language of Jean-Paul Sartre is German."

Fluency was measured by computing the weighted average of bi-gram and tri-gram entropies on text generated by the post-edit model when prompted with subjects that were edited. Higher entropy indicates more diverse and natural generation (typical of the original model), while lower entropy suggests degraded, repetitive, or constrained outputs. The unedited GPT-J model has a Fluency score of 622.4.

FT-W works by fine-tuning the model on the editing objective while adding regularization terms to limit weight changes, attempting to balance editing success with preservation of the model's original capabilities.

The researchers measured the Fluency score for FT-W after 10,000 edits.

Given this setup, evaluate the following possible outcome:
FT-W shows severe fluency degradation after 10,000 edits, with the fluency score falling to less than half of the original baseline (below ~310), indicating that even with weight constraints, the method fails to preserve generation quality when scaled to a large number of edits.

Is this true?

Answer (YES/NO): YES